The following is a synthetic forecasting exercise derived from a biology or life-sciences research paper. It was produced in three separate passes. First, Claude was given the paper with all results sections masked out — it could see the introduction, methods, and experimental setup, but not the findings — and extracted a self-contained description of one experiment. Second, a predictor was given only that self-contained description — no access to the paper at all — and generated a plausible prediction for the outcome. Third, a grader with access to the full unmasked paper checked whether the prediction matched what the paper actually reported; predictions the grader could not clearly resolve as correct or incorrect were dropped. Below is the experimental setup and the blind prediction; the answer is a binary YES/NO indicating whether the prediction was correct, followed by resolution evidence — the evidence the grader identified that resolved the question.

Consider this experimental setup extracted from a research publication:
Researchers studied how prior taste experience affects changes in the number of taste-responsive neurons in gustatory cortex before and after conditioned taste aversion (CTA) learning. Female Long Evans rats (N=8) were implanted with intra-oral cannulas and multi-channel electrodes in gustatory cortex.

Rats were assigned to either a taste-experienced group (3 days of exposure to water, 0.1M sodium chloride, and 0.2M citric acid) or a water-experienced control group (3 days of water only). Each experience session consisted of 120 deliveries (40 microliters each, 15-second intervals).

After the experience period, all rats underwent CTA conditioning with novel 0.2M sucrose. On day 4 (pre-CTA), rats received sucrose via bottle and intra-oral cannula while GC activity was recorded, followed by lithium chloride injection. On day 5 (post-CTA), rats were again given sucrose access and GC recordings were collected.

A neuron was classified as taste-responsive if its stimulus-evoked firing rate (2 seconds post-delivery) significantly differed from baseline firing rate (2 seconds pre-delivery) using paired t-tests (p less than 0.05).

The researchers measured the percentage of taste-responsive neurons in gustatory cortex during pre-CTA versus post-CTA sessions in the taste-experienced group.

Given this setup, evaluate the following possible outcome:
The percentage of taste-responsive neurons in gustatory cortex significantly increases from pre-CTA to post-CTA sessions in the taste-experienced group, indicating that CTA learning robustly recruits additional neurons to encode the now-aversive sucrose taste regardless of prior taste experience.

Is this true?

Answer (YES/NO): NO